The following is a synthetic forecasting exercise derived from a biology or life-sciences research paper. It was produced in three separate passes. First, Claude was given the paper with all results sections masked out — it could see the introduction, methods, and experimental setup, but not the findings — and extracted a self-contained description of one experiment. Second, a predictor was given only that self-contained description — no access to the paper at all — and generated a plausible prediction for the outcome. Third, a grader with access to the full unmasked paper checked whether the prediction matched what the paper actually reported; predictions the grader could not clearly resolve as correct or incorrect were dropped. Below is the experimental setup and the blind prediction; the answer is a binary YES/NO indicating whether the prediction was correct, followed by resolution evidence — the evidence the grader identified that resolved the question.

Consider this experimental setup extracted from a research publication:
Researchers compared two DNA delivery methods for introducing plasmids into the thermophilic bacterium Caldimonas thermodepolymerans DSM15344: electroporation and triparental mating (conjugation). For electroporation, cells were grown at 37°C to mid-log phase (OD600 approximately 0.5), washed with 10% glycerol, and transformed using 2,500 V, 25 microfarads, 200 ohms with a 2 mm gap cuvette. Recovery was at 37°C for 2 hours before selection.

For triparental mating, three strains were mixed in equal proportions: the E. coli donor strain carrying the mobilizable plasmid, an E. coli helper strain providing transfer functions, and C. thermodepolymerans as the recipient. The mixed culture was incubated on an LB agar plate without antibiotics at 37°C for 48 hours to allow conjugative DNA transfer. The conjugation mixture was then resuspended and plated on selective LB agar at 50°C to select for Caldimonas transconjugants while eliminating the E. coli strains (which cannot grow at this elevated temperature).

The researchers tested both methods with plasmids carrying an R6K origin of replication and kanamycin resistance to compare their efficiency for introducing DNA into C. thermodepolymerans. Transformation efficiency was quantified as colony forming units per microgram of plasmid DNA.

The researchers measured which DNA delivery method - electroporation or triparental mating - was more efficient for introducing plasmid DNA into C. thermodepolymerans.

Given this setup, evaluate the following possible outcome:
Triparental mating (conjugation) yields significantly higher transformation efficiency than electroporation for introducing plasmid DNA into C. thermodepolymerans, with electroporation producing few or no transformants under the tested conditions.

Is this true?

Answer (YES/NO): YES